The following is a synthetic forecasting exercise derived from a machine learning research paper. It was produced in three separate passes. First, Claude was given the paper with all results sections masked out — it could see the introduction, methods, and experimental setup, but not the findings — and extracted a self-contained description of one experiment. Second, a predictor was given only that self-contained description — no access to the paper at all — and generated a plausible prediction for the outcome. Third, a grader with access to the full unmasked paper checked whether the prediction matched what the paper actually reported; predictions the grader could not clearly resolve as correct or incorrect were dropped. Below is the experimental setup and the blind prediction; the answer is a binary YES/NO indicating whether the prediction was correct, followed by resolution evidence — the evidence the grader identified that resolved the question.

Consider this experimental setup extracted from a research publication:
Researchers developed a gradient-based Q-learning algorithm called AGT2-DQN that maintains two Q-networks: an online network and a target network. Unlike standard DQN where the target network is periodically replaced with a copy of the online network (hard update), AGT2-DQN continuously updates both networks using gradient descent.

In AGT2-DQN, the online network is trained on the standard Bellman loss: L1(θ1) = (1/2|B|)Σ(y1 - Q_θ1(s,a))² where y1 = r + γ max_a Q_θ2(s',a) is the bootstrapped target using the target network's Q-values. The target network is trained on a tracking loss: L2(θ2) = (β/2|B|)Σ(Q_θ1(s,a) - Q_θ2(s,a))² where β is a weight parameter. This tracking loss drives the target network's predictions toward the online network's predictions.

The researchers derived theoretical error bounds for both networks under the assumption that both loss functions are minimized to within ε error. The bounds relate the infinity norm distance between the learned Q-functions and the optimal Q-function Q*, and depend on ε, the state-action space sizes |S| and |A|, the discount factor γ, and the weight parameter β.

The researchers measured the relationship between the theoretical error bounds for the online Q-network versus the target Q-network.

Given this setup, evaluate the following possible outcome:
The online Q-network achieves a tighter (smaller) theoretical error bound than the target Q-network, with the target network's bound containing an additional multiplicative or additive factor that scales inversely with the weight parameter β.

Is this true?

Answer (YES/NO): NO